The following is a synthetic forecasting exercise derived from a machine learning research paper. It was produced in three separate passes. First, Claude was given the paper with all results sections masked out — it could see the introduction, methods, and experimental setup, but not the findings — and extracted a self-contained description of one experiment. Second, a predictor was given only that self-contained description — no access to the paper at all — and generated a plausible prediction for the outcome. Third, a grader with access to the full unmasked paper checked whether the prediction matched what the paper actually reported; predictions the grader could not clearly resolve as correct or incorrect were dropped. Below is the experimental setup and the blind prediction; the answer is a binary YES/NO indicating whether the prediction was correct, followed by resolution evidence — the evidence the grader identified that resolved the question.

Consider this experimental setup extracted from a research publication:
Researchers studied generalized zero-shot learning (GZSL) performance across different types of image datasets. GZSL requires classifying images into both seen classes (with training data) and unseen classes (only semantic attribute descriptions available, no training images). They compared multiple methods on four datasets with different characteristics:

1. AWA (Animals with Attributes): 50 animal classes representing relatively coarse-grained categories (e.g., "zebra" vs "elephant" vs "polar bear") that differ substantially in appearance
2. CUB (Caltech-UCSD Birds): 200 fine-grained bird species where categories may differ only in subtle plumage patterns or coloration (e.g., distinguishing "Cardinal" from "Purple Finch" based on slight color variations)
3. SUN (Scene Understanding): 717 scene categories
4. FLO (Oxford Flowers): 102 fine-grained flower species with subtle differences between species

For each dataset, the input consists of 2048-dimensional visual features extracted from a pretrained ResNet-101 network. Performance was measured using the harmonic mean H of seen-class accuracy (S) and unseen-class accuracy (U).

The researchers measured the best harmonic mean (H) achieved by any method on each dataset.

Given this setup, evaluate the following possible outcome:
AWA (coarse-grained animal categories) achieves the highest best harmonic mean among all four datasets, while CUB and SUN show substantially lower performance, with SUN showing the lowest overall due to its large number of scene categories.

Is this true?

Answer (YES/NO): NO